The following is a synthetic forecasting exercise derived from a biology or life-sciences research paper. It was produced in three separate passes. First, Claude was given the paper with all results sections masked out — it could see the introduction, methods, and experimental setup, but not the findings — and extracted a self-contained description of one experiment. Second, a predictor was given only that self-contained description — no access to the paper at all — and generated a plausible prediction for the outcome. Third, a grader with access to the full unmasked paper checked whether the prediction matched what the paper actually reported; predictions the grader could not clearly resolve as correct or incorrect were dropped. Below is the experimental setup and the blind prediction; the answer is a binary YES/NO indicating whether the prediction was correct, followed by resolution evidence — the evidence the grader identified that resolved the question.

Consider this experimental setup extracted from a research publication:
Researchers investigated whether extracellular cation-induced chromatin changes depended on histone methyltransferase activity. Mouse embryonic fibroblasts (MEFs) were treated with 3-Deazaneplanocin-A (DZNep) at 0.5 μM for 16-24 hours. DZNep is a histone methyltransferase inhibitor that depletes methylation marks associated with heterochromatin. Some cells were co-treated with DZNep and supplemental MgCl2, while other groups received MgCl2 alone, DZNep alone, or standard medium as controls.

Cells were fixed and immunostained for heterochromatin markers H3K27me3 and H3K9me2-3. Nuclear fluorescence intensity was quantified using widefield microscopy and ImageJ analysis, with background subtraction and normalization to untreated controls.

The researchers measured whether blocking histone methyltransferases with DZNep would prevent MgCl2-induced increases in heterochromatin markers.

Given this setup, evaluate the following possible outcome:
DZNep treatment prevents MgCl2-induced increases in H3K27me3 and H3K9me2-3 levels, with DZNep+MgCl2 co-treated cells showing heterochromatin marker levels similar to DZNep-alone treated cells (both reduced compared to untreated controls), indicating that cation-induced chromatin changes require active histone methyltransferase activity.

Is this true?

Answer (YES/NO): YES